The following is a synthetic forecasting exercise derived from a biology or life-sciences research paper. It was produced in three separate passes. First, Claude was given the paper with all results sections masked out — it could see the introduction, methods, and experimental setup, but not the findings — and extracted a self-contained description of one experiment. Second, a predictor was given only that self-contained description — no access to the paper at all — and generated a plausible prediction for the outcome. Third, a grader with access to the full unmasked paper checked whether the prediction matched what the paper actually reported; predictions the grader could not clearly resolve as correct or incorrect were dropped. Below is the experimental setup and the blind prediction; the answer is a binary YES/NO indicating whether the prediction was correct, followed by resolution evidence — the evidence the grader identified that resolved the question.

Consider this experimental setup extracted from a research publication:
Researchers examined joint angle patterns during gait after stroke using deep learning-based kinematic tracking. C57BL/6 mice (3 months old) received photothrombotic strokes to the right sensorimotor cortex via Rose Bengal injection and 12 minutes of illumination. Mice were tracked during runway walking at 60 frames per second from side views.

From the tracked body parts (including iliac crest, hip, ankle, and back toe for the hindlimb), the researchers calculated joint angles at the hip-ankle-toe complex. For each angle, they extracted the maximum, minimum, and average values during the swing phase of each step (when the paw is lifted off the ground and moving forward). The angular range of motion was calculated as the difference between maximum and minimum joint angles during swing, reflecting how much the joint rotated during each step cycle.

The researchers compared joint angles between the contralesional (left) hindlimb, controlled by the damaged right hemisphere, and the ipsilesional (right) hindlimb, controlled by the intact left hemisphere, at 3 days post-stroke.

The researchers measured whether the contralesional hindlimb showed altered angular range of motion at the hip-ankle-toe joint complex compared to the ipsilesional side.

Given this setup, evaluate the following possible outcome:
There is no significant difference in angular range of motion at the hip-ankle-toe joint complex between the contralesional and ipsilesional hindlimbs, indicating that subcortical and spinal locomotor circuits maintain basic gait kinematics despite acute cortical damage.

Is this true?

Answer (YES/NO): YES